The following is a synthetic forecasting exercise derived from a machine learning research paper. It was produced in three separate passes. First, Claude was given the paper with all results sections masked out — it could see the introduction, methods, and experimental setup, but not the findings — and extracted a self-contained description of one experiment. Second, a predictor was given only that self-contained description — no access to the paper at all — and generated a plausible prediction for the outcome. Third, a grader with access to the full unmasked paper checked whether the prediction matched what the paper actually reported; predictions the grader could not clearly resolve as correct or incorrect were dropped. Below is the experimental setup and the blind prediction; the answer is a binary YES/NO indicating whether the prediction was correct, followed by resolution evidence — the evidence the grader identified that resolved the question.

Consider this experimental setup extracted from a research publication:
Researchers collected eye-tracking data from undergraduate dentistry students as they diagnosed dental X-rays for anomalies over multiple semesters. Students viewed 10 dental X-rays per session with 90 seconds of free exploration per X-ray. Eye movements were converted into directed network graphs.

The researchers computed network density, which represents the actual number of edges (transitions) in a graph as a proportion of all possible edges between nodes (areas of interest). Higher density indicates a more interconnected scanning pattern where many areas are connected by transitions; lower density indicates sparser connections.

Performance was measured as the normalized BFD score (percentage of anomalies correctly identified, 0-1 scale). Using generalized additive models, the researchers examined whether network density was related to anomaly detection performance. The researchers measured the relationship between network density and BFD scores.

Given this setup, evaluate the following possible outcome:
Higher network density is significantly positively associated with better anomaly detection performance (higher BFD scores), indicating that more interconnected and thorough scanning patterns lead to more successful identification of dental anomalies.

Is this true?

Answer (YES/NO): NO